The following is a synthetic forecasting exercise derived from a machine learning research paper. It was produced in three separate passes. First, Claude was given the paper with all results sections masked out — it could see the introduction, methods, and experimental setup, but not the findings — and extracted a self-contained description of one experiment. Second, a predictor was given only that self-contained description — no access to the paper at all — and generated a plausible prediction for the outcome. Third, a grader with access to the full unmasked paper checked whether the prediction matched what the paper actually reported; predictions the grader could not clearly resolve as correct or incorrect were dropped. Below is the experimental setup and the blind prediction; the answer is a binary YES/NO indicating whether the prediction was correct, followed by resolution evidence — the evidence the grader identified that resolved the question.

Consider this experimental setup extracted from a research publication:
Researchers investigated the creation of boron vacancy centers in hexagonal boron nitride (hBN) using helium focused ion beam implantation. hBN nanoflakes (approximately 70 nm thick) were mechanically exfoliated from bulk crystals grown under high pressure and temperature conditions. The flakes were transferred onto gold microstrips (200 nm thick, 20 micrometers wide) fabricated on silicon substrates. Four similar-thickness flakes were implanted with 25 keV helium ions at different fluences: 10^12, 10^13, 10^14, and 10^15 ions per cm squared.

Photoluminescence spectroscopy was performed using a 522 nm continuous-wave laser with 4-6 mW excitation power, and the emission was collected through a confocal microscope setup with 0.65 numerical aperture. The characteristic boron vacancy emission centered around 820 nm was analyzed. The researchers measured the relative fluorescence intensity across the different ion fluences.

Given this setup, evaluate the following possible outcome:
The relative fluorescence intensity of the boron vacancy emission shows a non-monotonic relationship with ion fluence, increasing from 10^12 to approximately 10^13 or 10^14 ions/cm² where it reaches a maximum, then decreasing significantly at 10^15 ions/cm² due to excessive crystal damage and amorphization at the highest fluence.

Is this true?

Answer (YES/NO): NO